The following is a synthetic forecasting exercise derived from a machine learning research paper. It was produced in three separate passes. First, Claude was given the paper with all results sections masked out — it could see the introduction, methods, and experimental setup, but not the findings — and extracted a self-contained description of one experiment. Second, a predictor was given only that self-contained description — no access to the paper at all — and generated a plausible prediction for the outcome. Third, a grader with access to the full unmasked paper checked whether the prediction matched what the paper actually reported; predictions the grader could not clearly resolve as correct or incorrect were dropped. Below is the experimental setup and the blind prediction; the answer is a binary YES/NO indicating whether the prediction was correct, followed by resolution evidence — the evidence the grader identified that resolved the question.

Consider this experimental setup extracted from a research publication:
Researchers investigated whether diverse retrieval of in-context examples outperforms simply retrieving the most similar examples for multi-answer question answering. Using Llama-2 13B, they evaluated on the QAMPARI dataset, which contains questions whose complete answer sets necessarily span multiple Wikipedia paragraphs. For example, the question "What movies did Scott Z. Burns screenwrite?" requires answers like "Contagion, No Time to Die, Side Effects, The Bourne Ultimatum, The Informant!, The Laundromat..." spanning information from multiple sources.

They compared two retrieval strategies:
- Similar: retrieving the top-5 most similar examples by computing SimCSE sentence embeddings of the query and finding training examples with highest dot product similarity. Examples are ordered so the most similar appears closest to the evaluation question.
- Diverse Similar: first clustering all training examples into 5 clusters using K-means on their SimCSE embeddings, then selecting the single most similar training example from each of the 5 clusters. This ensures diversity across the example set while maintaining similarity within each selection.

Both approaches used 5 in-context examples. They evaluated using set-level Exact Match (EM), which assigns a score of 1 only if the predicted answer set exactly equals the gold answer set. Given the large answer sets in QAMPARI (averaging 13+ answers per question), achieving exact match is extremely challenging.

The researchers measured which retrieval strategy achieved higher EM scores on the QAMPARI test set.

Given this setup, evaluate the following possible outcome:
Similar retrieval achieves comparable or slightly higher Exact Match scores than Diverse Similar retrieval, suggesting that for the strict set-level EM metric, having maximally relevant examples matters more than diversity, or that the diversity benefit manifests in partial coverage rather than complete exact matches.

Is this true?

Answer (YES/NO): NO